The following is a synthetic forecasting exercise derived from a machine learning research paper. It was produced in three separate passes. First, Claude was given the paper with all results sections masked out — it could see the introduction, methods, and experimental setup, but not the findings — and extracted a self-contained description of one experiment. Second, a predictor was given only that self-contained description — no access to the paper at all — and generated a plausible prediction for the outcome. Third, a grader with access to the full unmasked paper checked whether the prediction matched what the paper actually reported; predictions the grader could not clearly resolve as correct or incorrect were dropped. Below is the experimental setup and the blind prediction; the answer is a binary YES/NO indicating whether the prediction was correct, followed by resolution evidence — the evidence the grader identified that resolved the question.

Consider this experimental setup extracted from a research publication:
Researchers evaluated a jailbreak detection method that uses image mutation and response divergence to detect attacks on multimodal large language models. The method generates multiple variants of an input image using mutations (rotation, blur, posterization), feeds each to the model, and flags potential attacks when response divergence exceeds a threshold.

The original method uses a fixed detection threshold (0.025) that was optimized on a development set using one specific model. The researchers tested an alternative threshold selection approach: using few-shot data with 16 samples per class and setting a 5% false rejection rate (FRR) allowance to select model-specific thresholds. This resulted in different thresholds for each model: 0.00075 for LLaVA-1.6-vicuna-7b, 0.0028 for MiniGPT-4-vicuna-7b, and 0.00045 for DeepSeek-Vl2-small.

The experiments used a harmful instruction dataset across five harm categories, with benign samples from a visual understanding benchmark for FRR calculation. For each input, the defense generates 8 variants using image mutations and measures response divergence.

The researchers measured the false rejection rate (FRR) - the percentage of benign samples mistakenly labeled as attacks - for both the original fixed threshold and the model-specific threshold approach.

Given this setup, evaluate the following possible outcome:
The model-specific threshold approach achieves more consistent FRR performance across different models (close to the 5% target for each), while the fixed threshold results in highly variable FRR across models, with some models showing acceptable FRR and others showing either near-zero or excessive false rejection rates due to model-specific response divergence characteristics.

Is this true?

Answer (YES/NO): NO